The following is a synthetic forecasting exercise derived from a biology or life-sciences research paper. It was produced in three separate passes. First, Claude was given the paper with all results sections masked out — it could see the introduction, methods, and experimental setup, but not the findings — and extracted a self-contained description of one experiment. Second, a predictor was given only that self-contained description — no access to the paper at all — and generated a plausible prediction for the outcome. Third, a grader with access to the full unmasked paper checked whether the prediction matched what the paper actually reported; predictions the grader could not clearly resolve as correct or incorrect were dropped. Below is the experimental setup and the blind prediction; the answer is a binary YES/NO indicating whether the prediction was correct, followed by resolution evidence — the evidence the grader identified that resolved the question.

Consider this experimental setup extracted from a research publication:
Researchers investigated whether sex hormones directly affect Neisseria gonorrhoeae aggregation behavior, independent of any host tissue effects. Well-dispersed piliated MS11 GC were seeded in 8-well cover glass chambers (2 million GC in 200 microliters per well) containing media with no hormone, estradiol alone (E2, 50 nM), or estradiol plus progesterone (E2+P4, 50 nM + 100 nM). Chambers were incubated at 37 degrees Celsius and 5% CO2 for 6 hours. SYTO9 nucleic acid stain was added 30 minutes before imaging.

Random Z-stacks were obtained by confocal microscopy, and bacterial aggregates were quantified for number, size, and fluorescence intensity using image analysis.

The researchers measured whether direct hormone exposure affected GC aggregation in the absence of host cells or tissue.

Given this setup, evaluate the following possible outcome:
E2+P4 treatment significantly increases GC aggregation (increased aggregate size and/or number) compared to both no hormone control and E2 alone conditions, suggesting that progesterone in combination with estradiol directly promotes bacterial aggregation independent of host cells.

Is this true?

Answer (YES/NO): NO